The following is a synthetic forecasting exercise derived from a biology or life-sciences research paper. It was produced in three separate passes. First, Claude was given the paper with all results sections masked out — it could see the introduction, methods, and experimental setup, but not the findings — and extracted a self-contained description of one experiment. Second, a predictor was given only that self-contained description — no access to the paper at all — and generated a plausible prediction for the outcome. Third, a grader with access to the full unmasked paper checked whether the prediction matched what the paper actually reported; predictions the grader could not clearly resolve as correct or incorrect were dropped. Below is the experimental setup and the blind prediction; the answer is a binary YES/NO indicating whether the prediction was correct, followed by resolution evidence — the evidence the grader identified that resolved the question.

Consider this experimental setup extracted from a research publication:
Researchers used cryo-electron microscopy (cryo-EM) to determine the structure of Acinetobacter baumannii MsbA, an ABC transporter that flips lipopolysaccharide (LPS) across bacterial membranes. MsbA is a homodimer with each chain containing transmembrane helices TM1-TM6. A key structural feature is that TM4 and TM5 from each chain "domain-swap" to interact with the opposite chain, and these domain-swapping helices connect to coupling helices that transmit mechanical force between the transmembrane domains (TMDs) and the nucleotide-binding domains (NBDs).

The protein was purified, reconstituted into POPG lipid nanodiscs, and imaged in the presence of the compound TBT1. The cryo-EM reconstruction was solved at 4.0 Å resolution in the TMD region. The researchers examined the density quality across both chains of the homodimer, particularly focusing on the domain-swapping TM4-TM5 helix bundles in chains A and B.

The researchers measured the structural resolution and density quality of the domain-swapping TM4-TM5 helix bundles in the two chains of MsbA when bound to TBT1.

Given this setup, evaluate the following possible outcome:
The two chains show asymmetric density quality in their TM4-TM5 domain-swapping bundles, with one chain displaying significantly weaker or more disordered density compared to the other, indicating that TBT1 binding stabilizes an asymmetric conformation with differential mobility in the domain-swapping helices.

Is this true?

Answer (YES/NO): YES